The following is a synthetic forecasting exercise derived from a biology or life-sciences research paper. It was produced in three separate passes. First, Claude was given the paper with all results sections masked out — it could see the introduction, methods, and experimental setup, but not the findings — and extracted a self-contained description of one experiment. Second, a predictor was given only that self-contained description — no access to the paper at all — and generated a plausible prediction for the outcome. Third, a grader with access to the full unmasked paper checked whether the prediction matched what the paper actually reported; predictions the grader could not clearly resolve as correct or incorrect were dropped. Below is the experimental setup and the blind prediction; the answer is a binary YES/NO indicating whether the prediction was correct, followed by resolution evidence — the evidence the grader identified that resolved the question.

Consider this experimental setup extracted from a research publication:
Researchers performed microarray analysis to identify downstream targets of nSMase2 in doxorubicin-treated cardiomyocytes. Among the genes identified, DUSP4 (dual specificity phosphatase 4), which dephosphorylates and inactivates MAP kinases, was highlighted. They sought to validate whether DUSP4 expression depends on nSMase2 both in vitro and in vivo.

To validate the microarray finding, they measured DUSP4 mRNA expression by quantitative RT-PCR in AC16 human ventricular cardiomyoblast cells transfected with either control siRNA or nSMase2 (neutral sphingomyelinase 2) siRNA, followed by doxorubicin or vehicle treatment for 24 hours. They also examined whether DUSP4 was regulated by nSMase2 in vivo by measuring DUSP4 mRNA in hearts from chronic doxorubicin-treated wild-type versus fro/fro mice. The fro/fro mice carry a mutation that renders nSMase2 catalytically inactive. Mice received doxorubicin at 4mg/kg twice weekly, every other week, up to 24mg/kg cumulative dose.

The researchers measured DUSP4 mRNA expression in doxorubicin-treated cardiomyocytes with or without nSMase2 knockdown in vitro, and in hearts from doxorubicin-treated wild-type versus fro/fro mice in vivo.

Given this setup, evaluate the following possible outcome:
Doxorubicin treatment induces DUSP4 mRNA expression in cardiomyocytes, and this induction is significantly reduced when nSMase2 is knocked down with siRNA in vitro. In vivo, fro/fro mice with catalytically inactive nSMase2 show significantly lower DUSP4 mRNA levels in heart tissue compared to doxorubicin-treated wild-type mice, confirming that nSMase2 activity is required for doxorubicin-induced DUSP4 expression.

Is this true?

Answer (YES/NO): NO